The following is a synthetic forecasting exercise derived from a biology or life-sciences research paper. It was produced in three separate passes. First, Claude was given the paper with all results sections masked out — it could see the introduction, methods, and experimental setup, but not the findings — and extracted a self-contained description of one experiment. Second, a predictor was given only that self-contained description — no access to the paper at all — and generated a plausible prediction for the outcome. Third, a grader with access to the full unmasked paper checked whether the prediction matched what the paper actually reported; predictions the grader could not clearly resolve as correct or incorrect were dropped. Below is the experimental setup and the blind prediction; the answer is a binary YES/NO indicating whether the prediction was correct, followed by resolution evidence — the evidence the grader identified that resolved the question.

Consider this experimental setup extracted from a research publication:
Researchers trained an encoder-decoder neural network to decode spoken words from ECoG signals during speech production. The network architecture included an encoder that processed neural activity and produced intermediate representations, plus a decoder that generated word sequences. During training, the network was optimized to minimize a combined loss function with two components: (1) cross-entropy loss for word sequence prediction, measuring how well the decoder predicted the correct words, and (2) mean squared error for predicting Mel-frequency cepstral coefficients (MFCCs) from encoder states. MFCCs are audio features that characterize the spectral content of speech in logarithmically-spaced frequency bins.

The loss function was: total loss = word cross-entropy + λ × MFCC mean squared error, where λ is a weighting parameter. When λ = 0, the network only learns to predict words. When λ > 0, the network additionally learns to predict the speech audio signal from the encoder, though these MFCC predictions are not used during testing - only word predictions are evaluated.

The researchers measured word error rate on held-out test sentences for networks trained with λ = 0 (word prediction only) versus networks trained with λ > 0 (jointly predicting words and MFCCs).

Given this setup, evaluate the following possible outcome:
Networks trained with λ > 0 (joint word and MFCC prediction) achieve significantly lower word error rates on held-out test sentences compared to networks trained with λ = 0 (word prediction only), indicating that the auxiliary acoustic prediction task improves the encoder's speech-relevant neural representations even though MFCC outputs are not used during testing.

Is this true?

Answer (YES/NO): YES